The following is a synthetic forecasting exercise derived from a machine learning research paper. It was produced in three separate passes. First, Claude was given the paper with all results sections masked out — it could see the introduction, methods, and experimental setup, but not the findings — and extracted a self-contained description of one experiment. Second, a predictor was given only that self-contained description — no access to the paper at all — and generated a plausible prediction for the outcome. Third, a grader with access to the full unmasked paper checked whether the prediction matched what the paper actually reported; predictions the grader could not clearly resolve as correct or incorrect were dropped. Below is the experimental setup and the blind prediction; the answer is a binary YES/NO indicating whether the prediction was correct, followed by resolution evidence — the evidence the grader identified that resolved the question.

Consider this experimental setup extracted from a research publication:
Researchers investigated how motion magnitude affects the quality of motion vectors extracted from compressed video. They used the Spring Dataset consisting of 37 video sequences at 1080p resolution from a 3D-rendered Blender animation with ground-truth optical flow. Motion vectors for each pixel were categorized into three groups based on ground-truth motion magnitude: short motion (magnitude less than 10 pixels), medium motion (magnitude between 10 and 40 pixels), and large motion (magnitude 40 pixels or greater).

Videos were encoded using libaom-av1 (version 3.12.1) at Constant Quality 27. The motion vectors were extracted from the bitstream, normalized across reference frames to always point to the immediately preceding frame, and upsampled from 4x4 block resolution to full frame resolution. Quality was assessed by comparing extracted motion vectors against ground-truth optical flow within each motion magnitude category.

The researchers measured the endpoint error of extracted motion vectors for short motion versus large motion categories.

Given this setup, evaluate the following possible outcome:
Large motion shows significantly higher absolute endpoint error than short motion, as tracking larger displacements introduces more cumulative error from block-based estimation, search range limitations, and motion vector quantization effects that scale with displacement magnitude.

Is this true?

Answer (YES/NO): YES